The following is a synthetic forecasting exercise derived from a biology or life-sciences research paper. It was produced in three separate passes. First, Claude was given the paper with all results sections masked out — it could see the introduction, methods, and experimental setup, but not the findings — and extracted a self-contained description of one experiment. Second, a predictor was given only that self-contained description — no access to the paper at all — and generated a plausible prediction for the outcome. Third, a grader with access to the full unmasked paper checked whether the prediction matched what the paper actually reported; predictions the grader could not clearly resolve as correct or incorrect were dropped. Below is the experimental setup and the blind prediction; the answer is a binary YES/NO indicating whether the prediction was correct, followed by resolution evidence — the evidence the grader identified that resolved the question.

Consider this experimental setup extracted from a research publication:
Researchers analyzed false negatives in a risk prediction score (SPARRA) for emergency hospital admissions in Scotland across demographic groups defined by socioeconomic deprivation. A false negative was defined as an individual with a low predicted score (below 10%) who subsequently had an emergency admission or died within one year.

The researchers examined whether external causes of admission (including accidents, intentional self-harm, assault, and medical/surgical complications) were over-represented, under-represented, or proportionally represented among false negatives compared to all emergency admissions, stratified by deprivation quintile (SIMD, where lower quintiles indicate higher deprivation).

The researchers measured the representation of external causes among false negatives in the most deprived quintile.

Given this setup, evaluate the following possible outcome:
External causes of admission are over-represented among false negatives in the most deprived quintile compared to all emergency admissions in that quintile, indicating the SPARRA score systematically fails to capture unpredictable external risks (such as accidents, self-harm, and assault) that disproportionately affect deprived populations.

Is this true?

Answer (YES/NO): YES